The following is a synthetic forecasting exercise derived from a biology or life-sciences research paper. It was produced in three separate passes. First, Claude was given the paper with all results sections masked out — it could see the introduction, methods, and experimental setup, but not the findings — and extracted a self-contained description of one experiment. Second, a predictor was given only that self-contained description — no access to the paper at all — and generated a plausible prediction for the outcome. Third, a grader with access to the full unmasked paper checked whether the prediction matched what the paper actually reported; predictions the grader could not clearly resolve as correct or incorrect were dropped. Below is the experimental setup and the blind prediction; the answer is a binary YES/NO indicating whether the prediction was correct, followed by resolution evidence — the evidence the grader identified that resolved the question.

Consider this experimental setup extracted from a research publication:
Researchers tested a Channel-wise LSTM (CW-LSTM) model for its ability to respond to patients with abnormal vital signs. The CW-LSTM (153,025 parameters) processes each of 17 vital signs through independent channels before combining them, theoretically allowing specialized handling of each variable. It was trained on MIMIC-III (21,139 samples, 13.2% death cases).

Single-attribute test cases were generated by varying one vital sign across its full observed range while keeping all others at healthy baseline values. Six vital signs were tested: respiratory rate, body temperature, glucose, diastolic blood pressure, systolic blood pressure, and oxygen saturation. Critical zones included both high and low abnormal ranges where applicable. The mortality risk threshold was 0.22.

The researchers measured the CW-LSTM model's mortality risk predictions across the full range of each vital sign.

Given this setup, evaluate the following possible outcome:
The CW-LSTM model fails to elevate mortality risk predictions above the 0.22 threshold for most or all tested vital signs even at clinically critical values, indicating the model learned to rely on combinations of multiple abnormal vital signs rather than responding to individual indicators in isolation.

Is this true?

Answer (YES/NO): YES